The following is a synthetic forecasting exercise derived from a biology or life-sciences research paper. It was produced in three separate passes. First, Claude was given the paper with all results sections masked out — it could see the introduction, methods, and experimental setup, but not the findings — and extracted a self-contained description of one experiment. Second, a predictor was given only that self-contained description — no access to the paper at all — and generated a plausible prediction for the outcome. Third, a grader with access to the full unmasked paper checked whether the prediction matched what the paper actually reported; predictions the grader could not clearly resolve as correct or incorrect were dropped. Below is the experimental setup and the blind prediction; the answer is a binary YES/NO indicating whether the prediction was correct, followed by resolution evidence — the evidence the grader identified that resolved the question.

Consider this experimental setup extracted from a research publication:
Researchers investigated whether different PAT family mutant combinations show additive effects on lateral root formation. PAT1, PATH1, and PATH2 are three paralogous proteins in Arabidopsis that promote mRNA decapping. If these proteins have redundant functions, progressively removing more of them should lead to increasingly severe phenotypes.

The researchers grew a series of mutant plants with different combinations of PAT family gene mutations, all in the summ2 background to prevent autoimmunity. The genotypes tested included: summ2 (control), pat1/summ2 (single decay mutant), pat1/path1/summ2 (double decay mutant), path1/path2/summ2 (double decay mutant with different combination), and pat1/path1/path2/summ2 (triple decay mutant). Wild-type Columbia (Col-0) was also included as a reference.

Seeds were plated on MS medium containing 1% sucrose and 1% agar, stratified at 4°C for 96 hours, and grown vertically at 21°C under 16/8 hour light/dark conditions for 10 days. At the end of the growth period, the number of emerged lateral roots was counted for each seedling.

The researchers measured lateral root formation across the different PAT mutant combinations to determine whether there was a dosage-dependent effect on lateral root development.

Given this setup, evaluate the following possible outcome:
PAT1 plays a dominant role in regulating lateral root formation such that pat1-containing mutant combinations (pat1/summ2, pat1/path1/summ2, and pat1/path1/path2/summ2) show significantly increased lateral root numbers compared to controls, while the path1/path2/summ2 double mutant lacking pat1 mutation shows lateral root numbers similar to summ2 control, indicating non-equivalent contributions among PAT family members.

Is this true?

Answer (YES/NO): NO